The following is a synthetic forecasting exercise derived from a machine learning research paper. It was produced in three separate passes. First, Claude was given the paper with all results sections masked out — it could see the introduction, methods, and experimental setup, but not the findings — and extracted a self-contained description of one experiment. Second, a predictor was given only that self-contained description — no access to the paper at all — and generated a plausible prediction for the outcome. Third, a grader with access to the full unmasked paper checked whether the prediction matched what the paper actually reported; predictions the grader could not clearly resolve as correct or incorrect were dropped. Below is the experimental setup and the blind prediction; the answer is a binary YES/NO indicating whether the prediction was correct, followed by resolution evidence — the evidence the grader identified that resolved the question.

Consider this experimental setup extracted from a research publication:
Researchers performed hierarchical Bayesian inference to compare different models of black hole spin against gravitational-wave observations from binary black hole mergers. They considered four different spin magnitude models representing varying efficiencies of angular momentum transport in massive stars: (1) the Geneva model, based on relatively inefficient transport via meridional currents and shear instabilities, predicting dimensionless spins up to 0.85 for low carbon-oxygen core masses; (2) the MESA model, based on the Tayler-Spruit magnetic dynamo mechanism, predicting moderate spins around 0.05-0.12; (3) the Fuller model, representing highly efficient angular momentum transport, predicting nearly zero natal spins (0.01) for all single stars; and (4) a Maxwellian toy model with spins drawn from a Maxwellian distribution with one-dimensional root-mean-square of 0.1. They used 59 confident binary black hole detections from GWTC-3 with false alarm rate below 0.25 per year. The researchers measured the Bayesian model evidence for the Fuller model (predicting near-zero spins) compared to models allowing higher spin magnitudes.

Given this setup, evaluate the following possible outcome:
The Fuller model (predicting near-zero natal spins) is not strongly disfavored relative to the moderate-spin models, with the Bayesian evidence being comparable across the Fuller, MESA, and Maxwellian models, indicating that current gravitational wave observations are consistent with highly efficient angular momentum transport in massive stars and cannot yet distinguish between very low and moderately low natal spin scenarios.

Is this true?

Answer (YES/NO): NO